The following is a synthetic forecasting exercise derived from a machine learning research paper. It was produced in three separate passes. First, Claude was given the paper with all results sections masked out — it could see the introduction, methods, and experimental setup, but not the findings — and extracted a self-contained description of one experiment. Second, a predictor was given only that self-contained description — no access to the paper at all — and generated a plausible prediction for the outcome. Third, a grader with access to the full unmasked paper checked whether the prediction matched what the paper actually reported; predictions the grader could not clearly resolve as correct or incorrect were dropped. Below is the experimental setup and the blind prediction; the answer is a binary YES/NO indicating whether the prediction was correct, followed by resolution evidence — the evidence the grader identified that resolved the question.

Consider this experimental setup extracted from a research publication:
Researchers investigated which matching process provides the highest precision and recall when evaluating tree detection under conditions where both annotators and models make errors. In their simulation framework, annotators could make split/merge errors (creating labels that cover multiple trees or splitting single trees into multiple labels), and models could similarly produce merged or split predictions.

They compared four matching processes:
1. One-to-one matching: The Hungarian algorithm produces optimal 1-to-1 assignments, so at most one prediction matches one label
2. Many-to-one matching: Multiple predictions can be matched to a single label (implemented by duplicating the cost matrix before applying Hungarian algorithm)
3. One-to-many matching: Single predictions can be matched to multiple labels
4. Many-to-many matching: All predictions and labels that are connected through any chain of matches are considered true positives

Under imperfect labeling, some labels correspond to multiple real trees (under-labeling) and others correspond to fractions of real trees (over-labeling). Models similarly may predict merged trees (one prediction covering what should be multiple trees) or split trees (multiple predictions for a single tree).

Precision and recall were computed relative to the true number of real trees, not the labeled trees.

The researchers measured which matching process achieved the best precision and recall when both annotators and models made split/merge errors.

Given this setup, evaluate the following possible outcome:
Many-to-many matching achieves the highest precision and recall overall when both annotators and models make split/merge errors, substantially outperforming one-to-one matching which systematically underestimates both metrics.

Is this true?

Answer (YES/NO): YES